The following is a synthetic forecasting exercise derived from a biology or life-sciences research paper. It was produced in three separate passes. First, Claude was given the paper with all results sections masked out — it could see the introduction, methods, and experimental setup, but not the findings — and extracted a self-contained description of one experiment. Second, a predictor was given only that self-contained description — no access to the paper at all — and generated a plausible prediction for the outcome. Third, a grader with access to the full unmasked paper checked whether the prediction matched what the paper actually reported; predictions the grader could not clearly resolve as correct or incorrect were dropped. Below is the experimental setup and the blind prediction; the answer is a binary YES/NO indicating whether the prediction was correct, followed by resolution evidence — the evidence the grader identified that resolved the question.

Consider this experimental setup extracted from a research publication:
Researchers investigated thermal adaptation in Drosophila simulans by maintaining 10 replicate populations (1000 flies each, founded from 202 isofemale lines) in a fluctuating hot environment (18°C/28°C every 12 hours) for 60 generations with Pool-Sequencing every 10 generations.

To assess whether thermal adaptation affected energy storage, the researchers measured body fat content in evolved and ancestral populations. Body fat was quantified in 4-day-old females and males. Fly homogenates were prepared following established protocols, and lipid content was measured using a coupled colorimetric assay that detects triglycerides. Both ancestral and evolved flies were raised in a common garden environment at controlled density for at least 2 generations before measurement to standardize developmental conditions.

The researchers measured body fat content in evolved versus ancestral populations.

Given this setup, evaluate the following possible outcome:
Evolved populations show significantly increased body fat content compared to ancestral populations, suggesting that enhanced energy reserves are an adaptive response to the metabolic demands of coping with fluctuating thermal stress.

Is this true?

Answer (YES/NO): NO